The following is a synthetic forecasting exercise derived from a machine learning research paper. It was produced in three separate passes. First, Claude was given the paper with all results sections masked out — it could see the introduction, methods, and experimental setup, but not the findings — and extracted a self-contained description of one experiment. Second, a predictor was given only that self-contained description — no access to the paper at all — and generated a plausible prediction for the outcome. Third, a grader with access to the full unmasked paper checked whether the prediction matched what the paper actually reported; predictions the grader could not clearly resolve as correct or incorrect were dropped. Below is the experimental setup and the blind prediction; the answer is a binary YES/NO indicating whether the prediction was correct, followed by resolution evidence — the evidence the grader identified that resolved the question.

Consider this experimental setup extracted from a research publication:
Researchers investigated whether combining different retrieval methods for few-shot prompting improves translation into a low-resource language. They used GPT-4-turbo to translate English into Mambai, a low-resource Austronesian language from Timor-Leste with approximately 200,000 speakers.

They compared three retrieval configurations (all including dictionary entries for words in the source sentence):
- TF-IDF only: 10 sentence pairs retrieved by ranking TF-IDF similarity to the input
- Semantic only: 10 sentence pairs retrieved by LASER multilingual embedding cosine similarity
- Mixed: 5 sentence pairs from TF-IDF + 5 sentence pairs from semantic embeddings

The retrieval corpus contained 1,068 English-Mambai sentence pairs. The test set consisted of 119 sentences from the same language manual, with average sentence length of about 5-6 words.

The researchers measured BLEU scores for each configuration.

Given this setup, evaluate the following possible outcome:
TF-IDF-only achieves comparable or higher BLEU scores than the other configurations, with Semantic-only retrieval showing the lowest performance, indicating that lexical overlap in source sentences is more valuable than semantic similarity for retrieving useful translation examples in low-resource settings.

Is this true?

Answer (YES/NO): NO